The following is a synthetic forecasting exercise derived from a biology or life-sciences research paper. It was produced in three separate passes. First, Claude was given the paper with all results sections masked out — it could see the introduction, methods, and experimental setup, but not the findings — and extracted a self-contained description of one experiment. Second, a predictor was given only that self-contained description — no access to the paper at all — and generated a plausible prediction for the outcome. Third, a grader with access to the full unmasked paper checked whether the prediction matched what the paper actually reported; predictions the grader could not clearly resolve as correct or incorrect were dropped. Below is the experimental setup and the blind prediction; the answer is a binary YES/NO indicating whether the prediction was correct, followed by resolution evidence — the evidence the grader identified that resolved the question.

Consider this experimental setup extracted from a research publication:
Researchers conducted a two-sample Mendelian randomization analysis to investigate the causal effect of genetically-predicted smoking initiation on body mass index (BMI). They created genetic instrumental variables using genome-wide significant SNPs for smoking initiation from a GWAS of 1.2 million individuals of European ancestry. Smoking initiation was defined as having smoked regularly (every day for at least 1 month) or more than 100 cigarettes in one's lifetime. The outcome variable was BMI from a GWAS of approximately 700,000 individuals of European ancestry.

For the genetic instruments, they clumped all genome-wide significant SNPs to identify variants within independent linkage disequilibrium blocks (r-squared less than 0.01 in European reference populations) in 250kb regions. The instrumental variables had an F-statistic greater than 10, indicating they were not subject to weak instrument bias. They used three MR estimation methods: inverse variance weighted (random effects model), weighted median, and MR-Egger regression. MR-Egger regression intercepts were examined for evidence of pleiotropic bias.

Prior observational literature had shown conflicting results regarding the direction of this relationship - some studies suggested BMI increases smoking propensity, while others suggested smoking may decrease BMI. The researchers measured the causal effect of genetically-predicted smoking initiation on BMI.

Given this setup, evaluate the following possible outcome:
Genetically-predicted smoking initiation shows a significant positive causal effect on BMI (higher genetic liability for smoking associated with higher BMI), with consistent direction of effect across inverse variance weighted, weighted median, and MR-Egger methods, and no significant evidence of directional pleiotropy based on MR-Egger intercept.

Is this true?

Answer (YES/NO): YES